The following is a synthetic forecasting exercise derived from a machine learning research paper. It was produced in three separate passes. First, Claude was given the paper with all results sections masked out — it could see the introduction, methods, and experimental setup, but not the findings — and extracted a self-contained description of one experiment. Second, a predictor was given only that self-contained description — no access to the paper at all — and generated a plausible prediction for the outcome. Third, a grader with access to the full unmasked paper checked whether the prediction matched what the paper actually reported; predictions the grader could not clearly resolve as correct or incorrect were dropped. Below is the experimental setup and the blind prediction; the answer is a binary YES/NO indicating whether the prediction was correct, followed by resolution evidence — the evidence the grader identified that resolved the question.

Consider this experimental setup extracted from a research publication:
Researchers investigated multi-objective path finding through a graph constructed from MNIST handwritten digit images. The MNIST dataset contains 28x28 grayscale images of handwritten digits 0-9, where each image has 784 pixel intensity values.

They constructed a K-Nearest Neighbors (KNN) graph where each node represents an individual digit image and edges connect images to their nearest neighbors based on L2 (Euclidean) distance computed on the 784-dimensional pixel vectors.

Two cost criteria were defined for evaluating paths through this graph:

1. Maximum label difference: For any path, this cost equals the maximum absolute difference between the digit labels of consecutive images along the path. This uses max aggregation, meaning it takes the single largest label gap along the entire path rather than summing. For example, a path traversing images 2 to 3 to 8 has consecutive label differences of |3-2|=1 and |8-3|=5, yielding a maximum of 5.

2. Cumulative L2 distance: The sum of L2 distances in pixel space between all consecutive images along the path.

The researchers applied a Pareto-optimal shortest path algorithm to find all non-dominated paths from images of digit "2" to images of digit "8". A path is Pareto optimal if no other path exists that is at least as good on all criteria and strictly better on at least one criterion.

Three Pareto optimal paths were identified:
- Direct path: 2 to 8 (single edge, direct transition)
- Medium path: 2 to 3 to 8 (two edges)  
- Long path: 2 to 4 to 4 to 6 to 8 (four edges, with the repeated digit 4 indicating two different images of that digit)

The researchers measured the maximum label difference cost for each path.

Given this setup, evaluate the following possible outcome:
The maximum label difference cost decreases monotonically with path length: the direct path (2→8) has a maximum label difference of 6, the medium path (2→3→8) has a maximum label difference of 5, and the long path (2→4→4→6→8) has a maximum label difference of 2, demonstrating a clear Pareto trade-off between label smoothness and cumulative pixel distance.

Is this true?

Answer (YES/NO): YES